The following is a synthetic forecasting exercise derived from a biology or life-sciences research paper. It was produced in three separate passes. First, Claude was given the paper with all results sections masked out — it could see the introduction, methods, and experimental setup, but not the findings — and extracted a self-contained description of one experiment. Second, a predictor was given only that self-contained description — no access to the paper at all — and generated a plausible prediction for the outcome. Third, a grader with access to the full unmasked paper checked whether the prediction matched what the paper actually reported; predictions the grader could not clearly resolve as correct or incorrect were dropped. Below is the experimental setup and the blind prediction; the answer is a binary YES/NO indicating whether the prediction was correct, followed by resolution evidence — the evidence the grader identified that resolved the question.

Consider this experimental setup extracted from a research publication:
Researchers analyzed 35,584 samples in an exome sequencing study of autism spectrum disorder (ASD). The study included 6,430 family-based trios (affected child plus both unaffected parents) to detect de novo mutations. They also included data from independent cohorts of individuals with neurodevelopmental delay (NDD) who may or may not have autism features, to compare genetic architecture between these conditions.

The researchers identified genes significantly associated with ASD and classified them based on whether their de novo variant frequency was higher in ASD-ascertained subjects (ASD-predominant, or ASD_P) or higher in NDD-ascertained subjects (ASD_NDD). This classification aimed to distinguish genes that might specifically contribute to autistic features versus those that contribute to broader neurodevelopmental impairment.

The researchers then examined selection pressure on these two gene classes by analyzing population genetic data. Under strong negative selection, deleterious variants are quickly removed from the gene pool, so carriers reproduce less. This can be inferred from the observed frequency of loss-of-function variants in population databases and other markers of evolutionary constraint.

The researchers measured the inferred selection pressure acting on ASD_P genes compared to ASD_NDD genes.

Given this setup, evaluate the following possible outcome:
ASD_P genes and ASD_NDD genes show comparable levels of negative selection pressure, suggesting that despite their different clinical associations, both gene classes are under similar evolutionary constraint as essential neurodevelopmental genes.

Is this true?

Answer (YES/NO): NO